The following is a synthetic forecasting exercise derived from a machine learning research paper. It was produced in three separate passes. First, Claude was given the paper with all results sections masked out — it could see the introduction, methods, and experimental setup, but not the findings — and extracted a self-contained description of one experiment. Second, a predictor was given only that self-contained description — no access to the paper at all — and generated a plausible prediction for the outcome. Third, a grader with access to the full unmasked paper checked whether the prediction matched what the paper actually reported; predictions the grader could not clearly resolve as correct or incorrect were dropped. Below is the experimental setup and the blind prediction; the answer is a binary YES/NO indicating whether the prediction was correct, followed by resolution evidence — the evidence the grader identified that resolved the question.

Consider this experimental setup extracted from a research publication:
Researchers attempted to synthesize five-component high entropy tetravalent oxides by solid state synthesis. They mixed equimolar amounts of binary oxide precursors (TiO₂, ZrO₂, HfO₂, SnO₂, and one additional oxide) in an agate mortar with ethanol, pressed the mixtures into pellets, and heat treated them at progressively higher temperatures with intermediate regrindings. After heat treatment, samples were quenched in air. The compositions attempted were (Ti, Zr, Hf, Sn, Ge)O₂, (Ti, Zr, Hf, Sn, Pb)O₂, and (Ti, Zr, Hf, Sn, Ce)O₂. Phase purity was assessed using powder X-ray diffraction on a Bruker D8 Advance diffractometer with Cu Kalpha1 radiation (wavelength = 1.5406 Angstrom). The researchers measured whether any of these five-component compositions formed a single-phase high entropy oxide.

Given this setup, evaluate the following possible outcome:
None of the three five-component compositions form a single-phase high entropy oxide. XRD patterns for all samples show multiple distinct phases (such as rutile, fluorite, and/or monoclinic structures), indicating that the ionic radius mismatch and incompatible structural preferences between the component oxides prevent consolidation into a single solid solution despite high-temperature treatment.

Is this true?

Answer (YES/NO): YES